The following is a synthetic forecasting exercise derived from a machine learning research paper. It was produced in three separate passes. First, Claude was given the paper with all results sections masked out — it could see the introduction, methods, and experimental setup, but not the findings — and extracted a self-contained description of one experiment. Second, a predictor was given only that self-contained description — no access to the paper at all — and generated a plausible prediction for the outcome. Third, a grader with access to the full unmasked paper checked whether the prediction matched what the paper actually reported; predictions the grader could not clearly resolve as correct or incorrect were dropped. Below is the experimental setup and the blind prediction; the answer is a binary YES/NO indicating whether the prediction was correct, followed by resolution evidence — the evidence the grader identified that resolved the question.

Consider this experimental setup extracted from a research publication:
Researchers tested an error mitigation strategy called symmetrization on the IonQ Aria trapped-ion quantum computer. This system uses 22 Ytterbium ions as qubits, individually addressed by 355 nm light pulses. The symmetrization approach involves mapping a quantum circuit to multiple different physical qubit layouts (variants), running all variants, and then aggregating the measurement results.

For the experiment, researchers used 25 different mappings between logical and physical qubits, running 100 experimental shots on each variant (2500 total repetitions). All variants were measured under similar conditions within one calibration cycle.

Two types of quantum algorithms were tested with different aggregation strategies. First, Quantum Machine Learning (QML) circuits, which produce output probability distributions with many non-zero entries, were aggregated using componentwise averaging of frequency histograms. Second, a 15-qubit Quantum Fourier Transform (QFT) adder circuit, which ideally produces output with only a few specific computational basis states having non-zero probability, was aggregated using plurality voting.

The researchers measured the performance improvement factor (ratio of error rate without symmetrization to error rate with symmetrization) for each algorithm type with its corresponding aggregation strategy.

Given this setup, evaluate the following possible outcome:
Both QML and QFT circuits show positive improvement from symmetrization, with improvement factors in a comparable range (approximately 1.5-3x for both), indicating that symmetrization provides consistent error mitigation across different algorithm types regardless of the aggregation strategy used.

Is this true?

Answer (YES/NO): NO